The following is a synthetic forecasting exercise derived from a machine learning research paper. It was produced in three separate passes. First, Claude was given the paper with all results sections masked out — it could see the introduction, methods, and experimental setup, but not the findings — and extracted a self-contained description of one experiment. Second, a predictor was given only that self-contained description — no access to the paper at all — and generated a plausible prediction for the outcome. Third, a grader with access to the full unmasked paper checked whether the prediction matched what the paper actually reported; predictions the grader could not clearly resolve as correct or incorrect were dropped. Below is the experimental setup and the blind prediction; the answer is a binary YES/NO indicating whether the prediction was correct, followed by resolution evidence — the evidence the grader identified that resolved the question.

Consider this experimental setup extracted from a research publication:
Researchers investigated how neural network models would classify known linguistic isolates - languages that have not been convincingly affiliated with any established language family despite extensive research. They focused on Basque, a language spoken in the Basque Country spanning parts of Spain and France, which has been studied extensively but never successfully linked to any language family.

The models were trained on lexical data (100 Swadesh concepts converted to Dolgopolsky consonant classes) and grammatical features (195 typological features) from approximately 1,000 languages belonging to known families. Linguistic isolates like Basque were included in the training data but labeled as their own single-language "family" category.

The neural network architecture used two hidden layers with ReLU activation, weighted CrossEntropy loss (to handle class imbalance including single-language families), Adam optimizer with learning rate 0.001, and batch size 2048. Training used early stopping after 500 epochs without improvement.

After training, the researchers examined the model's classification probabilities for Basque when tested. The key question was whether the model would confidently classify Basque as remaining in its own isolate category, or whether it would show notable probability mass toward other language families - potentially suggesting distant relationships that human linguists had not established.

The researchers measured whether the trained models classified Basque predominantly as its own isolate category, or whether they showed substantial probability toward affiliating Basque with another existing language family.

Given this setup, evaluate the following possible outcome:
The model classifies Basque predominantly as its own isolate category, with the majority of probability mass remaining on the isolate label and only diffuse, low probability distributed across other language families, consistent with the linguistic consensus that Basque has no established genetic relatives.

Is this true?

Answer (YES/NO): NO